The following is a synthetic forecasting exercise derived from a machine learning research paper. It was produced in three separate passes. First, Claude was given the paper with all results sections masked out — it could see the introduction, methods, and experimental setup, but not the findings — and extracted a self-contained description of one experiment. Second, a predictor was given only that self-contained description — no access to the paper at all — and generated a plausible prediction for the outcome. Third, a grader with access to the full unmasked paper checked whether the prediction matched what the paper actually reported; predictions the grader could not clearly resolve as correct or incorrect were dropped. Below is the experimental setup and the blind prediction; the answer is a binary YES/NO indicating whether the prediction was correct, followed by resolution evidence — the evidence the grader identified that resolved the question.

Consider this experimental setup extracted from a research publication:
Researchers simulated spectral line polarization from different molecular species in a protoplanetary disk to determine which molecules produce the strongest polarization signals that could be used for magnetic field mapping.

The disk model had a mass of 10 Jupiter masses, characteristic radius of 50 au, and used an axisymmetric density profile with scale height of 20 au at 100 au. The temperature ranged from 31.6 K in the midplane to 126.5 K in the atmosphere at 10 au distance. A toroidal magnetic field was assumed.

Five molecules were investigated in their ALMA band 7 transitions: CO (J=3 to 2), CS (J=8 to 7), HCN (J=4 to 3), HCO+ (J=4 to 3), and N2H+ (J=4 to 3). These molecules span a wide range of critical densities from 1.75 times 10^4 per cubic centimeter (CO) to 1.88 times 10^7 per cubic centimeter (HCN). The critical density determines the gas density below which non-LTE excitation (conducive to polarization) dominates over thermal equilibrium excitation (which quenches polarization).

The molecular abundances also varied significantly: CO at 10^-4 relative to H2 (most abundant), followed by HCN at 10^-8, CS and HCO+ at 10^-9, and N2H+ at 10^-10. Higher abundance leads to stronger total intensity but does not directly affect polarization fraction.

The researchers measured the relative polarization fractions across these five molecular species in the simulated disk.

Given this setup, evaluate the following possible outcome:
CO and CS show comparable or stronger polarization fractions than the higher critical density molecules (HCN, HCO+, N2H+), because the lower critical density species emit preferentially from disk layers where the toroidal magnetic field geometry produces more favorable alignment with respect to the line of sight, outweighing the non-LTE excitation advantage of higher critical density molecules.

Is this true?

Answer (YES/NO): NO